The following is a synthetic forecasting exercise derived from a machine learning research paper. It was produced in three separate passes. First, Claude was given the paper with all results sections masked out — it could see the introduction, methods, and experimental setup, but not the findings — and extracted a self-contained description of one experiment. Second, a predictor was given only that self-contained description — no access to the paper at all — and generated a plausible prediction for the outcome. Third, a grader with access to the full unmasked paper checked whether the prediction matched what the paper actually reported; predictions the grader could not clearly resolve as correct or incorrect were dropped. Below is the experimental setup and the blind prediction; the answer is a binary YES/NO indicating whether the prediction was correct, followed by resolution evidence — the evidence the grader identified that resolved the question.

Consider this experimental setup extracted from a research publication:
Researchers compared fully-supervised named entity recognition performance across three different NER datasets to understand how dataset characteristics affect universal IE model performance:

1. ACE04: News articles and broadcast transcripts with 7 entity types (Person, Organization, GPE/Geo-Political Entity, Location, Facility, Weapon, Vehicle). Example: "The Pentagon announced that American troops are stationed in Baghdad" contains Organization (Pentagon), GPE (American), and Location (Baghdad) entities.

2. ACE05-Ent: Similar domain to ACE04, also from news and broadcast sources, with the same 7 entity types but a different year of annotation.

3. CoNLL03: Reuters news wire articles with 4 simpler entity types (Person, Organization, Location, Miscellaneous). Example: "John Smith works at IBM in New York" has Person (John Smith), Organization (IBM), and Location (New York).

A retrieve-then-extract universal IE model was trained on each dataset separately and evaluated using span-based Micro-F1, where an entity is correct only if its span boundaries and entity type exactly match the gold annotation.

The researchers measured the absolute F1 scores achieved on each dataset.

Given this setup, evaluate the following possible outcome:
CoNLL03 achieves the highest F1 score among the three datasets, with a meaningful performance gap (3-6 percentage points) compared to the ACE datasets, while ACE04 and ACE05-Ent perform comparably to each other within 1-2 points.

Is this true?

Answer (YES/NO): NO